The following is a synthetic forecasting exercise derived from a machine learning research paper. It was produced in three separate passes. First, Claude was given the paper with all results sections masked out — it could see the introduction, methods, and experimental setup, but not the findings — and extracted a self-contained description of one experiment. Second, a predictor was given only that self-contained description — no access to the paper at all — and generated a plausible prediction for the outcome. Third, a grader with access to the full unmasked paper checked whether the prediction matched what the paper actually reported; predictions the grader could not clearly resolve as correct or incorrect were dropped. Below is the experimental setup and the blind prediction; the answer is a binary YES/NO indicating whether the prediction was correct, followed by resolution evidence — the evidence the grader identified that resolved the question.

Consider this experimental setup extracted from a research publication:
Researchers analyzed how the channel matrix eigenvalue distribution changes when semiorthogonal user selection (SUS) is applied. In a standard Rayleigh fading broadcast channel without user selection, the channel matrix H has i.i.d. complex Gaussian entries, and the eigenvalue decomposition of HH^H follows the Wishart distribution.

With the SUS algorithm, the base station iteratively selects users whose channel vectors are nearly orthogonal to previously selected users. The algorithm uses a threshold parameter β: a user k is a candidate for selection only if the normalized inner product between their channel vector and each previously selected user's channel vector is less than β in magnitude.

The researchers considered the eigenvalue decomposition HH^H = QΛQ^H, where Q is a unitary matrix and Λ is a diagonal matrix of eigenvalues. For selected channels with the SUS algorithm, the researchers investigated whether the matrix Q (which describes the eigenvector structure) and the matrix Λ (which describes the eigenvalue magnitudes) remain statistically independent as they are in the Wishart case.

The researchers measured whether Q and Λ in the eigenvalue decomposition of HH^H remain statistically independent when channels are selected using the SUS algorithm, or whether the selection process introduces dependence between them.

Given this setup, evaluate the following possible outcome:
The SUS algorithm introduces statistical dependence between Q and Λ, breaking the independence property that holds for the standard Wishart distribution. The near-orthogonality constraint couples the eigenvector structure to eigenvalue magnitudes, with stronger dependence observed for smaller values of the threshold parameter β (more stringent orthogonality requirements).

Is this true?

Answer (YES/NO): NO